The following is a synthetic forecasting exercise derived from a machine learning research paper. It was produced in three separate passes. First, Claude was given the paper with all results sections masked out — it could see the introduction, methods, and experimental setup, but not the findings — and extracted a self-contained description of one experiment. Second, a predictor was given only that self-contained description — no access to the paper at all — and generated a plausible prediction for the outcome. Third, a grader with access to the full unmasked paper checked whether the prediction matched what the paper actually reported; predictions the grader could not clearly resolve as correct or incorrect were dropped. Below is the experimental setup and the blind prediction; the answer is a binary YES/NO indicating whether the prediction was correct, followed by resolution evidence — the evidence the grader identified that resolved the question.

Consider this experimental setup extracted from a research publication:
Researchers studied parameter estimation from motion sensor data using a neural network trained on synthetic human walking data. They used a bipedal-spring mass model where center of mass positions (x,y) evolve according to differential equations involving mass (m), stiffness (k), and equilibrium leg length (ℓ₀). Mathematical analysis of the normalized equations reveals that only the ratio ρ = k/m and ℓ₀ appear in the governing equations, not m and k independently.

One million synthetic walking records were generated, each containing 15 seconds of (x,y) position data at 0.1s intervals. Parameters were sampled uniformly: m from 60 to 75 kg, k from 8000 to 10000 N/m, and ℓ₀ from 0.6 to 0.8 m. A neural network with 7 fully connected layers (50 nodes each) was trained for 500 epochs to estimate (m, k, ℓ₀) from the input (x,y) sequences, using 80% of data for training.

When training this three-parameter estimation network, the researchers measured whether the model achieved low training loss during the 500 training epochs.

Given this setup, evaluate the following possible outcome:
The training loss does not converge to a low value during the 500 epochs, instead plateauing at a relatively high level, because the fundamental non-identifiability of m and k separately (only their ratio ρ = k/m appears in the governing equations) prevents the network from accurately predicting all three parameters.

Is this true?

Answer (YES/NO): NO